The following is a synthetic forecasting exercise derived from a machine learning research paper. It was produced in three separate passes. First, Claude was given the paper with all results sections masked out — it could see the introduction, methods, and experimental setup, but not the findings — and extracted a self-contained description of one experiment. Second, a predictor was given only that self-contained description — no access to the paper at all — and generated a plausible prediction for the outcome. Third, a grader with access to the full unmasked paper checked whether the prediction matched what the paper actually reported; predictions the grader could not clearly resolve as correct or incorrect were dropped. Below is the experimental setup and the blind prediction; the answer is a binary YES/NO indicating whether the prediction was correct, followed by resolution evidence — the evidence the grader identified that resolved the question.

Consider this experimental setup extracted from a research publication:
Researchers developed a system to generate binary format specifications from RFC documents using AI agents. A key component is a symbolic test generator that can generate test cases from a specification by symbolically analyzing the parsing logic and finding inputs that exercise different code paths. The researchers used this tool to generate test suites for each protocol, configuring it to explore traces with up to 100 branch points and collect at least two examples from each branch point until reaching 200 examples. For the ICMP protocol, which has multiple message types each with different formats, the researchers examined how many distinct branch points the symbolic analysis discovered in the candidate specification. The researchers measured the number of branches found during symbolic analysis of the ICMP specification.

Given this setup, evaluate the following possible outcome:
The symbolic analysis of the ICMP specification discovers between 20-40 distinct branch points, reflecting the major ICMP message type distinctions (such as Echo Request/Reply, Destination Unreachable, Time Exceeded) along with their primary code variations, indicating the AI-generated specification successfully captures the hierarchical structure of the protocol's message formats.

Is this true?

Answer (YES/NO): NO